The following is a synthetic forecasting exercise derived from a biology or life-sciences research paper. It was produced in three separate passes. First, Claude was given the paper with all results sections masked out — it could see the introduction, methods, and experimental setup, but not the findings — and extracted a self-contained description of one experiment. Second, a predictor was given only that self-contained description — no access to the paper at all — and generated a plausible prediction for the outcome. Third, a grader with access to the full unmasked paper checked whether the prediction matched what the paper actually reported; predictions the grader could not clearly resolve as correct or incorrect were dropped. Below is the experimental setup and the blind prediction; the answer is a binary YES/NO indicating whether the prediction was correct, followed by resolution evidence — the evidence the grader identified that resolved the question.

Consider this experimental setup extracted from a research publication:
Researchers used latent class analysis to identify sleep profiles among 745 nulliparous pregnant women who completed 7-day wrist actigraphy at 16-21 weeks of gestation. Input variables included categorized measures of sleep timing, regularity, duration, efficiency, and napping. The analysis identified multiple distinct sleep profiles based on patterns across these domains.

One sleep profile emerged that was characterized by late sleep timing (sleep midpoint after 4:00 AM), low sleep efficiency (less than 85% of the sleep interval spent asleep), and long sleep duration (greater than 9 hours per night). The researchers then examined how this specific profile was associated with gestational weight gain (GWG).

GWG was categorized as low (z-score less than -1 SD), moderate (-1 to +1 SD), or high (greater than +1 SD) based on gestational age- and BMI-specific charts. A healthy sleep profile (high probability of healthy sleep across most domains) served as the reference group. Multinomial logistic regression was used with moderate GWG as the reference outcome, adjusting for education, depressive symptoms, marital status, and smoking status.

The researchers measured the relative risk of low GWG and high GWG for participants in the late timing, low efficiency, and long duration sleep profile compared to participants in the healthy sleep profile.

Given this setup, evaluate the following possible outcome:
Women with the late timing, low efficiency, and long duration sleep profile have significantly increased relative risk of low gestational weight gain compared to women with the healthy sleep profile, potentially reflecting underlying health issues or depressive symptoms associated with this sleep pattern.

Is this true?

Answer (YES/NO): NO